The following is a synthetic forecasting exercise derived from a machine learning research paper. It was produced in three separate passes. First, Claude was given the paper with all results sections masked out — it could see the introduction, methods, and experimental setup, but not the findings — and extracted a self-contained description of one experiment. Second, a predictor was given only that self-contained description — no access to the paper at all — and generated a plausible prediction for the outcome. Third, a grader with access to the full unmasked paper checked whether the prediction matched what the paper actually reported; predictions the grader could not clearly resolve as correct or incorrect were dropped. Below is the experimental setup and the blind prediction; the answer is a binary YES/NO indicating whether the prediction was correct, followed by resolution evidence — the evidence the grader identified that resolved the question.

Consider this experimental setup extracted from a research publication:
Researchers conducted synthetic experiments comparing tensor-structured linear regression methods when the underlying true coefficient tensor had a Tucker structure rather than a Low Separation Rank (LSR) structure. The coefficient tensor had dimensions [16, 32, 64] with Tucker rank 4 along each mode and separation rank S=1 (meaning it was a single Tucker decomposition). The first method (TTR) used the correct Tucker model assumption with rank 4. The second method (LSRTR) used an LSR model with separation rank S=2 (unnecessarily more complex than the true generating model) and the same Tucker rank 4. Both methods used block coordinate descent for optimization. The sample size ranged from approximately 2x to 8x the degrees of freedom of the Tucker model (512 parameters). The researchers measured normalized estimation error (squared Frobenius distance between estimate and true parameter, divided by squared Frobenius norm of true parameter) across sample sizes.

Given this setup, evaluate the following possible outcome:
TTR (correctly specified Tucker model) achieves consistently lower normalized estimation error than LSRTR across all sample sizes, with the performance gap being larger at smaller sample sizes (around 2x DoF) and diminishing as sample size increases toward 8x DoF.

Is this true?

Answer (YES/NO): NO